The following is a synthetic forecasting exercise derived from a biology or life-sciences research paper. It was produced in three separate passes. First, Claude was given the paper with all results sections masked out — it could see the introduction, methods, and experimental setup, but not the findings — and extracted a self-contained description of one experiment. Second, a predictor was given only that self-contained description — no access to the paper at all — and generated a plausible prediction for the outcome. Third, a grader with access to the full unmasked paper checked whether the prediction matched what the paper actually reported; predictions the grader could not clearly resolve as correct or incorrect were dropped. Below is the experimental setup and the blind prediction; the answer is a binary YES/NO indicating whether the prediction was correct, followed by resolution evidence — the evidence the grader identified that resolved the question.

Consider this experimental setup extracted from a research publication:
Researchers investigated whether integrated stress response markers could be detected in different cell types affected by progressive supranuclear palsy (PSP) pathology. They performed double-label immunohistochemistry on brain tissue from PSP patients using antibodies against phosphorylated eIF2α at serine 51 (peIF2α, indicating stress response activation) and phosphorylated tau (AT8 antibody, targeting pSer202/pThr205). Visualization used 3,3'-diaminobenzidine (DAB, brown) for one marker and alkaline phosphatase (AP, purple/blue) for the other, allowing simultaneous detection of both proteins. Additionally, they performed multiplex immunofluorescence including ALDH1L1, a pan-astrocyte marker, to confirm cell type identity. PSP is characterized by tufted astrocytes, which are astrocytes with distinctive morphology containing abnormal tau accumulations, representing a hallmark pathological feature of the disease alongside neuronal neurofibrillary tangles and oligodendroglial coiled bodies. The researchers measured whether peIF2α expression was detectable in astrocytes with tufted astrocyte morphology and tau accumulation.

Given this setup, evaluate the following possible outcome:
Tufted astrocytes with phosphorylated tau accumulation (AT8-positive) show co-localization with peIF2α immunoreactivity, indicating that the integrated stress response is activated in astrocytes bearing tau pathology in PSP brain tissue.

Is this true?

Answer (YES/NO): YES